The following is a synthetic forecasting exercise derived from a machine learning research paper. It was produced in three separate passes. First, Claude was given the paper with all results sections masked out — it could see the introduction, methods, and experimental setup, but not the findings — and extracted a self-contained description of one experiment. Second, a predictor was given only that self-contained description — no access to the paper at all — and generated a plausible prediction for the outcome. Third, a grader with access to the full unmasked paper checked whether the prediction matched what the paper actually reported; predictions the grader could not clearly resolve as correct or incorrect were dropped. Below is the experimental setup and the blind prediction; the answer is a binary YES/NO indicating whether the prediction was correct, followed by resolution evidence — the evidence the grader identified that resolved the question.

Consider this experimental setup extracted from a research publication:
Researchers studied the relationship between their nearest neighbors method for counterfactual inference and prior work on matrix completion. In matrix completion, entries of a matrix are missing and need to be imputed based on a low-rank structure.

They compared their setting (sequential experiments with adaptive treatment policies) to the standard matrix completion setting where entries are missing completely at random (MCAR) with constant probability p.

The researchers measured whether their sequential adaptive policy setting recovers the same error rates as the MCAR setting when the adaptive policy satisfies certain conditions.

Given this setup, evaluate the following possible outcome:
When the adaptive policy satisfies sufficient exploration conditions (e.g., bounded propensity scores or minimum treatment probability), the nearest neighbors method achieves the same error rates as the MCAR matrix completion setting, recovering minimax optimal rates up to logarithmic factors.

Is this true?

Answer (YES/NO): NO